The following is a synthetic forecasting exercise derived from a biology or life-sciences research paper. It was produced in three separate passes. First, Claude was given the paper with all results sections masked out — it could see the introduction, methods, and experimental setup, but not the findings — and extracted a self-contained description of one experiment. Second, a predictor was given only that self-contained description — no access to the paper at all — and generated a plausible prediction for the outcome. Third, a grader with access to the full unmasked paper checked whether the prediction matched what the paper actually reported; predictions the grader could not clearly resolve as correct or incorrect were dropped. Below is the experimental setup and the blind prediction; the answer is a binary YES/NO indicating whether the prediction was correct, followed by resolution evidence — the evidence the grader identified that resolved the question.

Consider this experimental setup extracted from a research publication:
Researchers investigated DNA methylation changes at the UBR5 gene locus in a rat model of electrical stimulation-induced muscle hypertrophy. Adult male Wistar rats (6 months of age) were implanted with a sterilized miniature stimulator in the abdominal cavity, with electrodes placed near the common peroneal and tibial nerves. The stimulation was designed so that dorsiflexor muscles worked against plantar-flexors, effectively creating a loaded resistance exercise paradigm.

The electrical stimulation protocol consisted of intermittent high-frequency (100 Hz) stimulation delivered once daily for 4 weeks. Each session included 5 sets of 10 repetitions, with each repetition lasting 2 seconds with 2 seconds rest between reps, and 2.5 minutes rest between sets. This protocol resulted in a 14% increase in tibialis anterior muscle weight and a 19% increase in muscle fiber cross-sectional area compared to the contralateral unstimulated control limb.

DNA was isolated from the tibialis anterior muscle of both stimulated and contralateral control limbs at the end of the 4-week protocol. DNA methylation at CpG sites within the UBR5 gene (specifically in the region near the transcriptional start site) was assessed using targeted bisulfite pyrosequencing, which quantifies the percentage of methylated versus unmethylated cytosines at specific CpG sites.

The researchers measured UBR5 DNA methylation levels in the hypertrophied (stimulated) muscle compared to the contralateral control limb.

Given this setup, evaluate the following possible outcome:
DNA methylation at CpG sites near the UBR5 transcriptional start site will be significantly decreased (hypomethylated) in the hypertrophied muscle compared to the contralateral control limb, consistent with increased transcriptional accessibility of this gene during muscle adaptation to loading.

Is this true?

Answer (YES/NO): NO